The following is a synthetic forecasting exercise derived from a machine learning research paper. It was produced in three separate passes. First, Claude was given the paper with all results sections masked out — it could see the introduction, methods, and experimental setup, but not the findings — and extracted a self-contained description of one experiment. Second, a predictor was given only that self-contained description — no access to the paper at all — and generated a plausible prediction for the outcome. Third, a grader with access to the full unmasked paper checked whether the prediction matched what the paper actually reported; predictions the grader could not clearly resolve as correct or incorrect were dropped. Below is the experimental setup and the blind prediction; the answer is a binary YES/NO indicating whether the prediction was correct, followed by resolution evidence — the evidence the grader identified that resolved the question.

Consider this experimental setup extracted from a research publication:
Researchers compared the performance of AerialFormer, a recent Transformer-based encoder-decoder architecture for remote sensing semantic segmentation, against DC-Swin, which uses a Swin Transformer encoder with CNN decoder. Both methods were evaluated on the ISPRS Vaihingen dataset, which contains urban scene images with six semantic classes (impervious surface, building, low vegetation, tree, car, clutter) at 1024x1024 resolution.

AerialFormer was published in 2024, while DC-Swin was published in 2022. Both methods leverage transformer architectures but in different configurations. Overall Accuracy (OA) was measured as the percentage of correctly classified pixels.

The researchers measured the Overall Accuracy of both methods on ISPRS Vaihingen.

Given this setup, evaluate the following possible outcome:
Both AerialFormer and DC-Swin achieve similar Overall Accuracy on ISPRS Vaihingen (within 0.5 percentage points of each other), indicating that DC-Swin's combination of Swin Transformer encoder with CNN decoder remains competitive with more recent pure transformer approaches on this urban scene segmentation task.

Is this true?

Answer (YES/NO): YES